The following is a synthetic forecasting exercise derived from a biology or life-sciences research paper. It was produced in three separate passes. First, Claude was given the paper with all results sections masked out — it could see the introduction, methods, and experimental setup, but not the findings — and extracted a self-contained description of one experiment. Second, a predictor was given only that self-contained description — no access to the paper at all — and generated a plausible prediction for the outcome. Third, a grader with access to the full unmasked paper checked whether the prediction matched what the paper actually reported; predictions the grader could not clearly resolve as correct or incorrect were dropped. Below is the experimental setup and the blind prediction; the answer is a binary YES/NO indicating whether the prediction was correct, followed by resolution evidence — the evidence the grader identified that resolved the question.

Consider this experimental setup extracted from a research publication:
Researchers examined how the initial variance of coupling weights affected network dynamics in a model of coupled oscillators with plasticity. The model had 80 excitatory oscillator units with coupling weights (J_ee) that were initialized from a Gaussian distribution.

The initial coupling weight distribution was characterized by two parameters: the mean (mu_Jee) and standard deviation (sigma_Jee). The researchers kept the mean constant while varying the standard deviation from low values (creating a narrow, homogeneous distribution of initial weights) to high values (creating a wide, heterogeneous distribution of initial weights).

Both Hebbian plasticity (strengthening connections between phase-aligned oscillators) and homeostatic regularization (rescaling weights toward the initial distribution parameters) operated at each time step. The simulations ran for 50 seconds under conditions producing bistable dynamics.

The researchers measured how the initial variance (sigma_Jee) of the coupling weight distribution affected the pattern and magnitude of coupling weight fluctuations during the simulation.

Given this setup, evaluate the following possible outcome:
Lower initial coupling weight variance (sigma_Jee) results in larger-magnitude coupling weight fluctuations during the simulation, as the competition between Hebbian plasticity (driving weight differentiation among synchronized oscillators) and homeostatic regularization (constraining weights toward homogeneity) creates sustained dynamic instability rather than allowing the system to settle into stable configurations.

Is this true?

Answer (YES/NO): NO